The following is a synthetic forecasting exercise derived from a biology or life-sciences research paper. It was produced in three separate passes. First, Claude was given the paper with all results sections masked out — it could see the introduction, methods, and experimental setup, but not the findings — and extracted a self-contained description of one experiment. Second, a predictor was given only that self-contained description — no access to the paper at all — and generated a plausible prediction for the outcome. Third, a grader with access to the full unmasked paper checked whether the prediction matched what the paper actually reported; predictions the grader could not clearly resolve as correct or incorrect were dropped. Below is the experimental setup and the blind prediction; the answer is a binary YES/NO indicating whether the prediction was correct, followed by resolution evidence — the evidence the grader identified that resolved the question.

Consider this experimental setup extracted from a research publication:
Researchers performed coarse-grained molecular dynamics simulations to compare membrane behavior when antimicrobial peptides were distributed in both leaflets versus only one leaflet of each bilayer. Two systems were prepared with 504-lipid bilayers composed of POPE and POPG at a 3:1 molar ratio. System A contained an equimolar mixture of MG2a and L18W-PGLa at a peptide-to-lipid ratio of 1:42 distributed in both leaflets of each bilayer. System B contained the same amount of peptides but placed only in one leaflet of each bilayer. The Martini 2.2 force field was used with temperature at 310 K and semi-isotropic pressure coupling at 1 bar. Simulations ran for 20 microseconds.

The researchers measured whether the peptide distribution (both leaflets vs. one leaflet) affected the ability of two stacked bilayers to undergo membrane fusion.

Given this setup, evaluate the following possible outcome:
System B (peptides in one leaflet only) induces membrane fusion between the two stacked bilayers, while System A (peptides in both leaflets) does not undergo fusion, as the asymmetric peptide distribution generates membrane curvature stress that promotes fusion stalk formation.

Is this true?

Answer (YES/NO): NO